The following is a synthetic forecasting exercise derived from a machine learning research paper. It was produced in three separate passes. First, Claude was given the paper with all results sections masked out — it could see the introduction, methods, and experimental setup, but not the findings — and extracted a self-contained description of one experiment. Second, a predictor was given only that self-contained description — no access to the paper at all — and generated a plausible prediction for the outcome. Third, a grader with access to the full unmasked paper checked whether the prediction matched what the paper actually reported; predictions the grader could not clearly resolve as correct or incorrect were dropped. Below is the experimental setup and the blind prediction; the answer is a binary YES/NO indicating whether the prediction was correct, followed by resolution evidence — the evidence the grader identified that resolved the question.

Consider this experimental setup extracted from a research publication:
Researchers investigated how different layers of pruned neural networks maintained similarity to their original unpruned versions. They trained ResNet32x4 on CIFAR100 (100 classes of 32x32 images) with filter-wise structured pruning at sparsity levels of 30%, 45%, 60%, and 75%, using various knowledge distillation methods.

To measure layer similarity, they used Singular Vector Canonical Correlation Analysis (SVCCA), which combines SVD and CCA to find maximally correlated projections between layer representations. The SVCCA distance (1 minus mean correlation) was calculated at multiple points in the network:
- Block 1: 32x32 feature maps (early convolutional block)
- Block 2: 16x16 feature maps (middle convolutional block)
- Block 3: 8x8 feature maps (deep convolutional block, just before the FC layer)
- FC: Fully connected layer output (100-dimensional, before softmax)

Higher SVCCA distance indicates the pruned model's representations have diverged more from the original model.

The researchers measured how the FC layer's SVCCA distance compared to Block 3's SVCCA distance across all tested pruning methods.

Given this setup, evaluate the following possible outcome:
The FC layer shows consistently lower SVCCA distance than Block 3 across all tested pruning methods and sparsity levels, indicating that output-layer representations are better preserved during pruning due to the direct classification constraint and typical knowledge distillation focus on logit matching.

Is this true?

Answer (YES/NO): YES